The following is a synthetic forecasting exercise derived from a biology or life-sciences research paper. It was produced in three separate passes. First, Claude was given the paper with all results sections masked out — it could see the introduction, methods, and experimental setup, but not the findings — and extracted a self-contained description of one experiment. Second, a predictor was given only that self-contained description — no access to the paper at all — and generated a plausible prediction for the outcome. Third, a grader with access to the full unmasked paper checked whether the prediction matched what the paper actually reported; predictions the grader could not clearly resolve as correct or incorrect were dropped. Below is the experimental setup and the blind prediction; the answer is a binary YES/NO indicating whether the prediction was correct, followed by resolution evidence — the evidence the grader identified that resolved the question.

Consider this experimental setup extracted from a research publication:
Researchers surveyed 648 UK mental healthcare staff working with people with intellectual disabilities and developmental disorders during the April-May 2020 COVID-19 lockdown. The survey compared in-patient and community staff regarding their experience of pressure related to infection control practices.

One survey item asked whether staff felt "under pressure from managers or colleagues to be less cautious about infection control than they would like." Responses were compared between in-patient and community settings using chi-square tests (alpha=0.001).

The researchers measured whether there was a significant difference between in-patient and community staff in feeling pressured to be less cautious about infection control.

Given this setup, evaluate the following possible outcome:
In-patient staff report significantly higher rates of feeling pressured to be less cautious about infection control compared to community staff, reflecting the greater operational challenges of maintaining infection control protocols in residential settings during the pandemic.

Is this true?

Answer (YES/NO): YES